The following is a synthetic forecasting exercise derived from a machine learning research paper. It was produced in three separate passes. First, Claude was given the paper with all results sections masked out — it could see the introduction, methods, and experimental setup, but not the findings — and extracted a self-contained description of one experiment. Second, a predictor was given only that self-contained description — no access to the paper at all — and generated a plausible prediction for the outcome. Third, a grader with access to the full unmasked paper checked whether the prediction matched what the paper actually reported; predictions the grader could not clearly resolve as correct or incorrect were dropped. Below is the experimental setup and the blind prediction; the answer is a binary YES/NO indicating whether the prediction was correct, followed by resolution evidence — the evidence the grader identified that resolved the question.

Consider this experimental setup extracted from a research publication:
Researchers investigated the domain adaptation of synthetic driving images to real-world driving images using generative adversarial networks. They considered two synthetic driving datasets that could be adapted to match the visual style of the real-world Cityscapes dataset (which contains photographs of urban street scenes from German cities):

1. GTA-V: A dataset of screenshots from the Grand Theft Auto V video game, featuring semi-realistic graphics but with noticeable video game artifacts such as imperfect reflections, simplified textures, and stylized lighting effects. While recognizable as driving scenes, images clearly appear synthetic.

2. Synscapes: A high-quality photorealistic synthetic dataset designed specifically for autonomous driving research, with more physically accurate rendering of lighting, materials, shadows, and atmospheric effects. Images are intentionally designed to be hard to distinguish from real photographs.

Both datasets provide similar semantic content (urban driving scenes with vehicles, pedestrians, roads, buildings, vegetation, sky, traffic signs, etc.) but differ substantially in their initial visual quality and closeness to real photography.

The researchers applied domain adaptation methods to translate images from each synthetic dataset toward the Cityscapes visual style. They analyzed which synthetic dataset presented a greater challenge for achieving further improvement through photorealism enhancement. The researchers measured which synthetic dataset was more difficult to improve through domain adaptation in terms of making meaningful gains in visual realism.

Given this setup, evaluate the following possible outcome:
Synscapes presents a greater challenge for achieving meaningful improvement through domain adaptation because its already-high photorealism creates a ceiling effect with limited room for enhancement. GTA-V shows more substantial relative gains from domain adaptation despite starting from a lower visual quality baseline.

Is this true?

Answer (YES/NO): YES